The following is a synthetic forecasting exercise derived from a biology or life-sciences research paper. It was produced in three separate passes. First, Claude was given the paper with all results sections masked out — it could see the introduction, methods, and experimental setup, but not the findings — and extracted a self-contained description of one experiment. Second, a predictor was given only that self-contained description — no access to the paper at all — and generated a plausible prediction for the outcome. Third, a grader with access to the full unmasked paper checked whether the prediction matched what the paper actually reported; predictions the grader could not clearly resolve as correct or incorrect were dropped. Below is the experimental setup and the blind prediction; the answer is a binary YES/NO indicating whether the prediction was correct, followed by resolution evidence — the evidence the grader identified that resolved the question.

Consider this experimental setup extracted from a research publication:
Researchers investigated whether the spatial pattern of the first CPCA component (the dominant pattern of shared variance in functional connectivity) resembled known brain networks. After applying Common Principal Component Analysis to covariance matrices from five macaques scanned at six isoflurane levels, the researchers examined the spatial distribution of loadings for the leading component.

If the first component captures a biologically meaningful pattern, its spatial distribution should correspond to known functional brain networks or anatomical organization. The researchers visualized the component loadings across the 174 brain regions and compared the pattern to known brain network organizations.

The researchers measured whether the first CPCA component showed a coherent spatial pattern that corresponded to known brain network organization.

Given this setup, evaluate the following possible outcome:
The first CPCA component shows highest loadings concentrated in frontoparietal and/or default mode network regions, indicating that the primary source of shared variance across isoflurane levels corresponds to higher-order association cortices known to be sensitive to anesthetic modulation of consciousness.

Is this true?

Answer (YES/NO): NO